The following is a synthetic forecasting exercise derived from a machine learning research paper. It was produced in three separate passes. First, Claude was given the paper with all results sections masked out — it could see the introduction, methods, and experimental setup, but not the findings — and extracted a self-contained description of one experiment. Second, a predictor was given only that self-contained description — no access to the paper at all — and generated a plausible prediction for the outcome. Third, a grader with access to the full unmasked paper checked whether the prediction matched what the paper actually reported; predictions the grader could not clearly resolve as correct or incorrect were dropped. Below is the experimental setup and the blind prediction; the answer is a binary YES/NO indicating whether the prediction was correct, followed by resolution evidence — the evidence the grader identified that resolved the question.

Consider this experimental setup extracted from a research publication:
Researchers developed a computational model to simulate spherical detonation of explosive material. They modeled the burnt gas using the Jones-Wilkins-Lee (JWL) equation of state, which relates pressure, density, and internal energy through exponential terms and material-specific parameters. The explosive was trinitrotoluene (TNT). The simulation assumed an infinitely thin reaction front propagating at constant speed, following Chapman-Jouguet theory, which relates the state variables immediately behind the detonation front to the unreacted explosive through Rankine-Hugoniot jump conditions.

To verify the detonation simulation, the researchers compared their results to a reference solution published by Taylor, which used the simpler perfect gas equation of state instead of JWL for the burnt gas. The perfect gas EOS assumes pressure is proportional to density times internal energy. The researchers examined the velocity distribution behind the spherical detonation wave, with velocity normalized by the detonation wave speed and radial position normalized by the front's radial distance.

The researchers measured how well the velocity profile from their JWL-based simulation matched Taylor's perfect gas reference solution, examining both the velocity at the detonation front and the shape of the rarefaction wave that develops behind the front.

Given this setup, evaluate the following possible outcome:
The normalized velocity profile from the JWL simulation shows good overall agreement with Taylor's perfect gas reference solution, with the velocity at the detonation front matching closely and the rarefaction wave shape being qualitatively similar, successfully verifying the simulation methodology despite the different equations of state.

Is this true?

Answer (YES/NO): YES